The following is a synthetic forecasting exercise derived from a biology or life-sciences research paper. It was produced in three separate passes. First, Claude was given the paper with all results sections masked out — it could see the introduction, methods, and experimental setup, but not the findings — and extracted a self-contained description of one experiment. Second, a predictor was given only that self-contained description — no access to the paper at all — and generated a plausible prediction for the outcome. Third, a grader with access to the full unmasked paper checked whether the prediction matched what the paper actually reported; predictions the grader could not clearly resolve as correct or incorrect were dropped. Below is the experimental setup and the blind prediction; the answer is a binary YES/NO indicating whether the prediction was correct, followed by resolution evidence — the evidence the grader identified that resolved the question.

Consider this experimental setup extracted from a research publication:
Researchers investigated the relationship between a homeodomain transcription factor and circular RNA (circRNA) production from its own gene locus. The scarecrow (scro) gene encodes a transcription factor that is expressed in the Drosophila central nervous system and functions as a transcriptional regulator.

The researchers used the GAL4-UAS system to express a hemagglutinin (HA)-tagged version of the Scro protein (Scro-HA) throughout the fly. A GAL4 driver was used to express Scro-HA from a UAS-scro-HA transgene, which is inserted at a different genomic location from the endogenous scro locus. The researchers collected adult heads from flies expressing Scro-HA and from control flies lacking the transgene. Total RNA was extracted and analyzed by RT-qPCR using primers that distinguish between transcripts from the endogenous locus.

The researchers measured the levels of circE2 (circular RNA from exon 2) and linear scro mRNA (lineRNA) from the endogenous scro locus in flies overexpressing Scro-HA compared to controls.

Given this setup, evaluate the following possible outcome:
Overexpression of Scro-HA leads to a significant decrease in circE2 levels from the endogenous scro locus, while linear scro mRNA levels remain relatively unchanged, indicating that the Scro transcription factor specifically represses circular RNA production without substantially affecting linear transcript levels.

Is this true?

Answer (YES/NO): NO